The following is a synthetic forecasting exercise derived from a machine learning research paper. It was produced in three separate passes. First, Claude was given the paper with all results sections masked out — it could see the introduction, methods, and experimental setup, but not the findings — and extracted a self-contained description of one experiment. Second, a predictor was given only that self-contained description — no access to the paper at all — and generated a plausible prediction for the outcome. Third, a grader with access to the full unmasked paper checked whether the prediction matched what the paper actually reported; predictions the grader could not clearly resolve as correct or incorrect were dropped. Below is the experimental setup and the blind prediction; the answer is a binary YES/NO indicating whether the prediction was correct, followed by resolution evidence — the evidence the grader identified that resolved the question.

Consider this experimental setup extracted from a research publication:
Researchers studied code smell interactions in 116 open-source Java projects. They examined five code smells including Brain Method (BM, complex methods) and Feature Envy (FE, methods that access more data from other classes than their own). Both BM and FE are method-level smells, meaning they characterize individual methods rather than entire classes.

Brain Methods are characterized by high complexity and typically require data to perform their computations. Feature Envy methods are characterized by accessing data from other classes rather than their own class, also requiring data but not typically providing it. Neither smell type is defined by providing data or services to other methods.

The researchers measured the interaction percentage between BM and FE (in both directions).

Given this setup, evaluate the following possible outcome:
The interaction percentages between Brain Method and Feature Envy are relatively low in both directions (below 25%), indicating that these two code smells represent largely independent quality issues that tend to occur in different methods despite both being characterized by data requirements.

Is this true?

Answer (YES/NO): YES